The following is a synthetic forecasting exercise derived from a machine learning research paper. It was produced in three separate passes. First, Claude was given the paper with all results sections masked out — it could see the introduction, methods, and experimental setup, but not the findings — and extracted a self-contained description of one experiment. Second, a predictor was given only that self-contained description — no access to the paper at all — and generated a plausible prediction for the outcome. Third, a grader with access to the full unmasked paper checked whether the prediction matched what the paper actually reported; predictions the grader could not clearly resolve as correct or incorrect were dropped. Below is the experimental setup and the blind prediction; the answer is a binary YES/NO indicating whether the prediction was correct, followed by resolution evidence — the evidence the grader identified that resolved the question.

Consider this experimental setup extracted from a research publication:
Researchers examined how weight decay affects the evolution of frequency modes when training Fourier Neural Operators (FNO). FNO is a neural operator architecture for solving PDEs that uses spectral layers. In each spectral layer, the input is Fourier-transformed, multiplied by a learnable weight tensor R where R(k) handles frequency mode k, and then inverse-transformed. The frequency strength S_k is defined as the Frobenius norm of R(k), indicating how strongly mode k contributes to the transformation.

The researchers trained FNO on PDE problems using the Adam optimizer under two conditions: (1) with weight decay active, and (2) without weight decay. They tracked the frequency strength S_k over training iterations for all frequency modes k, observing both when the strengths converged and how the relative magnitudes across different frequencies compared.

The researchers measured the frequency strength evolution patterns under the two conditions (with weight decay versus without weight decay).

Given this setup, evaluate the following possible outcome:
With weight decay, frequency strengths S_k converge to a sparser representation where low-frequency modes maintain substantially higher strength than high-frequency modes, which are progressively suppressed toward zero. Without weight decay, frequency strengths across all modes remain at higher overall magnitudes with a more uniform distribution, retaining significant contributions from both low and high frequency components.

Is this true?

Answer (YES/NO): NO